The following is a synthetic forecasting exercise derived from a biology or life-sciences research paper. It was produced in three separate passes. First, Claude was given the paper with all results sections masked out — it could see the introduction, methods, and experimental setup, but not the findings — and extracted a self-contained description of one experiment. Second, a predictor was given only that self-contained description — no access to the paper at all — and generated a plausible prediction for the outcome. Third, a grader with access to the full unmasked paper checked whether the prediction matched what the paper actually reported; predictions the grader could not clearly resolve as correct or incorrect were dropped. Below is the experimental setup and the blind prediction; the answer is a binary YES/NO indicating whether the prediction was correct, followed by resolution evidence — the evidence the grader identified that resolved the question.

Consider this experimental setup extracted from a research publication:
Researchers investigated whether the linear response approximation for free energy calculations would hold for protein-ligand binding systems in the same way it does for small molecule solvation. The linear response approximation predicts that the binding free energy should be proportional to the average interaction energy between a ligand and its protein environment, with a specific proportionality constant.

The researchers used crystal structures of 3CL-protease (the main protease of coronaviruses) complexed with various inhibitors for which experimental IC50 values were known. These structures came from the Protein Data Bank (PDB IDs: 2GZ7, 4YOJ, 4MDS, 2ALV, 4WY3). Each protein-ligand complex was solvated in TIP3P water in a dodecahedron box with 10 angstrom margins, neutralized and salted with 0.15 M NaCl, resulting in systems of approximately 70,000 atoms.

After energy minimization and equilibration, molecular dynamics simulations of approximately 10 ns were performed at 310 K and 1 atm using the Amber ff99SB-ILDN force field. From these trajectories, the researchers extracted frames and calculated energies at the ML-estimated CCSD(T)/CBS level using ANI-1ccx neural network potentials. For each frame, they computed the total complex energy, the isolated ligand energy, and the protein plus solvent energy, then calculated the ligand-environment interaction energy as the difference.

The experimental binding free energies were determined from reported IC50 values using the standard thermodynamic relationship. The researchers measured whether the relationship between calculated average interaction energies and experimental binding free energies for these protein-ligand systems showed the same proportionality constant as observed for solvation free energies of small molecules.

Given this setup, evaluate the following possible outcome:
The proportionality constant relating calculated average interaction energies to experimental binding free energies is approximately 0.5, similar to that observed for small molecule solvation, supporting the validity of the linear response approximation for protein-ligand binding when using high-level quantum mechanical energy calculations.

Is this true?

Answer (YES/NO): YES